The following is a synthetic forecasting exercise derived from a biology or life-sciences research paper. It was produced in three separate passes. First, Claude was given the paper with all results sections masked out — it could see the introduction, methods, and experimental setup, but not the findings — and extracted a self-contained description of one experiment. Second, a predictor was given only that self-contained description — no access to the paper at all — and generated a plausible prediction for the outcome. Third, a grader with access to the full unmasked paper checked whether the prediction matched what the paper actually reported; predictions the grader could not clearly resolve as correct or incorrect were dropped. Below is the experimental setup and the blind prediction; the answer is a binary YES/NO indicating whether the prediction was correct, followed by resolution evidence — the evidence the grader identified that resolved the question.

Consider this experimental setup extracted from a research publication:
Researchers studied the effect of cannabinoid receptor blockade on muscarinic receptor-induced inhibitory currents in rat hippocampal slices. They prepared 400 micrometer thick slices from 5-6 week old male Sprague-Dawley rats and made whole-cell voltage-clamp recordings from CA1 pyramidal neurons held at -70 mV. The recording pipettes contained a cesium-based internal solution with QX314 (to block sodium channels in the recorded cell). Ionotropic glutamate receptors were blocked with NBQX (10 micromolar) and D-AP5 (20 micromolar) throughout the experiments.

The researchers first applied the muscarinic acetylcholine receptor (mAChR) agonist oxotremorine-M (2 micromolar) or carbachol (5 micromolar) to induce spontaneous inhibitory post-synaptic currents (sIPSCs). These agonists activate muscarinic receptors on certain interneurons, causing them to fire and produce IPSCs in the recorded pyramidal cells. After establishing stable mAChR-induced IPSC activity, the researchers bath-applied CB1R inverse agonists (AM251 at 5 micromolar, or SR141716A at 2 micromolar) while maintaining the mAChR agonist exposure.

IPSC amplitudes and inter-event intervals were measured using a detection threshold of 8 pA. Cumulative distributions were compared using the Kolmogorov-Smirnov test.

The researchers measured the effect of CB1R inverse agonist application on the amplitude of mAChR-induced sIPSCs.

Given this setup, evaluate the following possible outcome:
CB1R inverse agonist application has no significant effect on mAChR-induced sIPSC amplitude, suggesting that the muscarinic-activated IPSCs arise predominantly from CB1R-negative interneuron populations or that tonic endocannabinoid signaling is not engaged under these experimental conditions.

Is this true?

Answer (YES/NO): NO